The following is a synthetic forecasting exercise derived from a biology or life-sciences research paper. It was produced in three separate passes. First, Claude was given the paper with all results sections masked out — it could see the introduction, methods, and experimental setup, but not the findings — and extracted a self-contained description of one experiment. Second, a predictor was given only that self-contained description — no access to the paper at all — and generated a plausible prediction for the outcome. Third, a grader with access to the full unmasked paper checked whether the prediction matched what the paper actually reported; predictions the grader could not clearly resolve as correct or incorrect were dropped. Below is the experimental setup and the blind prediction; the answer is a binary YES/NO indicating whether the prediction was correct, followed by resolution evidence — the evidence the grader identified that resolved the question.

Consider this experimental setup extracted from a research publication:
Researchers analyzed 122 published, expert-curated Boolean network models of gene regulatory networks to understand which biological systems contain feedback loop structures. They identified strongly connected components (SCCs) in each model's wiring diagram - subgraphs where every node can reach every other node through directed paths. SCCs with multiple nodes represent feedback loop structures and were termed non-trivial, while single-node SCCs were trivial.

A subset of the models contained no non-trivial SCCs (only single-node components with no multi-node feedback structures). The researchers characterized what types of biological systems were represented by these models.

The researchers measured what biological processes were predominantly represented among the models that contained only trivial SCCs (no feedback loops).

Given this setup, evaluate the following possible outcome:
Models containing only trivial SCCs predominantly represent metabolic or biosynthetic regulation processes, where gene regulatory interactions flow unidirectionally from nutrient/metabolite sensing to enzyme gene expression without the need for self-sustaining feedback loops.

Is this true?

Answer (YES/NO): NO